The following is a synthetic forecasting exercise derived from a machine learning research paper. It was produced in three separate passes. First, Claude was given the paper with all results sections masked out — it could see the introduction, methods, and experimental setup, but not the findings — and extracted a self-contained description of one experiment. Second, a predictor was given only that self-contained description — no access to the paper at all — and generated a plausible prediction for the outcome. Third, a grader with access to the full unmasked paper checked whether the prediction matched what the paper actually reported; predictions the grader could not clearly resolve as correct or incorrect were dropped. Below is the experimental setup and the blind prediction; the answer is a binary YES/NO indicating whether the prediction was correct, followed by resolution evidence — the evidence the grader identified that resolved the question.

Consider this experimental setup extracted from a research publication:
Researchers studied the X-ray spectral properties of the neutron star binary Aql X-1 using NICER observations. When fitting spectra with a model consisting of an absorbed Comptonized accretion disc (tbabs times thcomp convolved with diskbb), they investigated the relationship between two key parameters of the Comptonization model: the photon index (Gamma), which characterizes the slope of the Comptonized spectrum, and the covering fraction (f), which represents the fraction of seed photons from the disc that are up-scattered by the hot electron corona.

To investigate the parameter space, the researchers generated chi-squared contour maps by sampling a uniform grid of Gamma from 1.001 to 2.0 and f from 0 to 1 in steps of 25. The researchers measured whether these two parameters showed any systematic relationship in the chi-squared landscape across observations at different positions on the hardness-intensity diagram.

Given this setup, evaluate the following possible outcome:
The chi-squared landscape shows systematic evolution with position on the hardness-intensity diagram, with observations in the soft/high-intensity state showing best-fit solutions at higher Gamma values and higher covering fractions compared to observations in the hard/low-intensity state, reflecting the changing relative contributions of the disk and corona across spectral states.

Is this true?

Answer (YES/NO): NO